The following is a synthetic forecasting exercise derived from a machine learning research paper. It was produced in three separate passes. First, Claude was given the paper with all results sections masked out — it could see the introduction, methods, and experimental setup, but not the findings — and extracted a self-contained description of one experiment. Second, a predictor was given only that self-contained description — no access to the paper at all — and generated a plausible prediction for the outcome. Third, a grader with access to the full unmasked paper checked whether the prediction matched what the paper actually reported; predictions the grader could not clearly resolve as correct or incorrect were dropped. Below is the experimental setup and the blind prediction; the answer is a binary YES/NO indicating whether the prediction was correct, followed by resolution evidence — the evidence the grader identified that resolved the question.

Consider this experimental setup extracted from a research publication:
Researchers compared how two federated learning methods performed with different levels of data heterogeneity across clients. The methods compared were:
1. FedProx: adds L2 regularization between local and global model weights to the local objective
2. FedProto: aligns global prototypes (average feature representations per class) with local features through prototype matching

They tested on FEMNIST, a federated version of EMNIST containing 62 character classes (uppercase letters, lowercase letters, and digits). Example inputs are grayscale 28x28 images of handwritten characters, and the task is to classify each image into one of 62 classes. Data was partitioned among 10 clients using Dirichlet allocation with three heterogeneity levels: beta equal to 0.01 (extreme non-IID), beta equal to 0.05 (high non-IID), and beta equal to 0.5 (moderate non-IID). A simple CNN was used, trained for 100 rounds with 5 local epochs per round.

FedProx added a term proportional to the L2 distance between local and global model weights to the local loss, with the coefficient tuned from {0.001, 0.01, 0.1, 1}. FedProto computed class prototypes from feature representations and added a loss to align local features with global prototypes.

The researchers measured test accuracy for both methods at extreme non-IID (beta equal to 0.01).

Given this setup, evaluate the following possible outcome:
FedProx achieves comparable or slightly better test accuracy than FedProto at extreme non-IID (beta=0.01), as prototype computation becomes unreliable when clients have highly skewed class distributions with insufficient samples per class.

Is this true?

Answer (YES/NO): NO